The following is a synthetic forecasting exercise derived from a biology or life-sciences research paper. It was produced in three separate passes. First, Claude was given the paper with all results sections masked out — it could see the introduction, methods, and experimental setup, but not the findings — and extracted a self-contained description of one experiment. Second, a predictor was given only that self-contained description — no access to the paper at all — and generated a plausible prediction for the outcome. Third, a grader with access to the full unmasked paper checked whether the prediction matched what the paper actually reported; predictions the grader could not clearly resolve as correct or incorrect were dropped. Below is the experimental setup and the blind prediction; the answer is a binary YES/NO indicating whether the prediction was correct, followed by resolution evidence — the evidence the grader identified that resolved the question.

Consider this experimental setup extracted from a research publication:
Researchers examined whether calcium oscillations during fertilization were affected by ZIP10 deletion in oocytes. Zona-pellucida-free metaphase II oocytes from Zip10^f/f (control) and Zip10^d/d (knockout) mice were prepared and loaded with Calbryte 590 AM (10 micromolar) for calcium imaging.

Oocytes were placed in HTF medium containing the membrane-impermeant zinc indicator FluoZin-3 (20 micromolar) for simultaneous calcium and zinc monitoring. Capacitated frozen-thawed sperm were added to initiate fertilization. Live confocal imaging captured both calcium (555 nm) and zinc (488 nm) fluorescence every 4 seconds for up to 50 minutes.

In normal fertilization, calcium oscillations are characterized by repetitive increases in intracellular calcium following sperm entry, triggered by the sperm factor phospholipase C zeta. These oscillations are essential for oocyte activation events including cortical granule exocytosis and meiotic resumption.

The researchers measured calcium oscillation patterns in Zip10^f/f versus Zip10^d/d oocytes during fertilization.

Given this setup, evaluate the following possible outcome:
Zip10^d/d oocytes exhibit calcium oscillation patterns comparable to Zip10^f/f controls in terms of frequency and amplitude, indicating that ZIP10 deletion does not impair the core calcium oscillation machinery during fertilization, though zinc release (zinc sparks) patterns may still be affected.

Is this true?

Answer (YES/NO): YES